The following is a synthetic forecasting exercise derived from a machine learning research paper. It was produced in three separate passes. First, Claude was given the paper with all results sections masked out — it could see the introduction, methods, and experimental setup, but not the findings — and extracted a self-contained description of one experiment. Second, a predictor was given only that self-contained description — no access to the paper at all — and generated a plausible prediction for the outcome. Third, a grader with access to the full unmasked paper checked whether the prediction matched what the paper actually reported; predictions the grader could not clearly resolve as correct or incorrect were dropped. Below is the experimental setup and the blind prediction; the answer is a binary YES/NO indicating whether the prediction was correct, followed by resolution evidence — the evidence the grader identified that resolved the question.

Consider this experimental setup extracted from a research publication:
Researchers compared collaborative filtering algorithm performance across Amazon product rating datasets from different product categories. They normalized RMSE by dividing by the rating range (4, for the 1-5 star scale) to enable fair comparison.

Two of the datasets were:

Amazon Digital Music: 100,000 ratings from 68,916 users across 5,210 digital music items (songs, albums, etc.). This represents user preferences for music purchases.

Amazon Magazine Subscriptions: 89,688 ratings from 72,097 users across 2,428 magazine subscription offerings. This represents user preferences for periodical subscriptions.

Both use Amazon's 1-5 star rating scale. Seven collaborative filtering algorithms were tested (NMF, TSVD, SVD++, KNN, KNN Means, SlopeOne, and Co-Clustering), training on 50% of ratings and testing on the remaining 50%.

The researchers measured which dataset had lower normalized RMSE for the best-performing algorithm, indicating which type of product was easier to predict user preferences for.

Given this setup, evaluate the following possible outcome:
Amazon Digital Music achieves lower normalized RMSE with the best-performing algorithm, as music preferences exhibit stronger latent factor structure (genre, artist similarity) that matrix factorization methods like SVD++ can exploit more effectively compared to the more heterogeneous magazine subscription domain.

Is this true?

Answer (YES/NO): YES